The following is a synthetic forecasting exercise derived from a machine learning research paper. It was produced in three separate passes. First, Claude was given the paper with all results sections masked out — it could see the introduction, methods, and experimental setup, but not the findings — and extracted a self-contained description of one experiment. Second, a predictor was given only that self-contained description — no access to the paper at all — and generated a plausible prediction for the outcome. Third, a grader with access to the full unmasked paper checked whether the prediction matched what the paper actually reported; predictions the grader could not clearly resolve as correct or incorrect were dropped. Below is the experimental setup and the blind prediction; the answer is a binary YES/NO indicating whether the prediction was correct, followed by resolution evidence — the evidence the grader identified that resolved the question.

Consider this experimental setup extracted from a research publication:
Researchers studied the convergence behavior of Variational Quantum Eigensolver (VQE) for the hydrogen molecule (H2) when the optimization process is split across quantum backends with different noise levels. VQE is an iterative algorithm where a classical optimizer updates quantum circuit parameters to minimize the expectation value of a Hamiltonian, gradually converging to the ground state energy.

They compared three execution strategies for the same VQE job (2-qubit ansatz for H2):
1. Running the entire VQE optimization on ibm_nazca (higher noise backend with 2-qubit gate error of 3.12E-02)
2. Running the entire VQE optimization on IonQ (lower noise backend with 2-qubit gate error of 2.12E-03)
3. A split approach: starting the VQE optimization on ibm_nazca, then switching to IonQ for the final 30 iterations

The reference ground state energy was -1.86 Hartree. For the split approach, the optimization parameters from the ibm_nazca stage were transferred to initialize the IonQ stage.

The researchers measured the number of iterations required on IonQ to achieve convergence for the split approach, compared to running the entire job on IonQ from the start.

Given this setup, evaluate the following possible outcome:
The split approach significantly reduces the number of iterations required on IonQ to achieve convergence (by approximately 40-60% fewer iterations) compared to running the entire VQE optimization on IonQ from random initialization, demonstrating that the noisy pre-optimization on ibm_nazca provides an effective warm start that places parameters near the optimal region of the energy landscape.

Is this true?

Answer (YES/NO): NO